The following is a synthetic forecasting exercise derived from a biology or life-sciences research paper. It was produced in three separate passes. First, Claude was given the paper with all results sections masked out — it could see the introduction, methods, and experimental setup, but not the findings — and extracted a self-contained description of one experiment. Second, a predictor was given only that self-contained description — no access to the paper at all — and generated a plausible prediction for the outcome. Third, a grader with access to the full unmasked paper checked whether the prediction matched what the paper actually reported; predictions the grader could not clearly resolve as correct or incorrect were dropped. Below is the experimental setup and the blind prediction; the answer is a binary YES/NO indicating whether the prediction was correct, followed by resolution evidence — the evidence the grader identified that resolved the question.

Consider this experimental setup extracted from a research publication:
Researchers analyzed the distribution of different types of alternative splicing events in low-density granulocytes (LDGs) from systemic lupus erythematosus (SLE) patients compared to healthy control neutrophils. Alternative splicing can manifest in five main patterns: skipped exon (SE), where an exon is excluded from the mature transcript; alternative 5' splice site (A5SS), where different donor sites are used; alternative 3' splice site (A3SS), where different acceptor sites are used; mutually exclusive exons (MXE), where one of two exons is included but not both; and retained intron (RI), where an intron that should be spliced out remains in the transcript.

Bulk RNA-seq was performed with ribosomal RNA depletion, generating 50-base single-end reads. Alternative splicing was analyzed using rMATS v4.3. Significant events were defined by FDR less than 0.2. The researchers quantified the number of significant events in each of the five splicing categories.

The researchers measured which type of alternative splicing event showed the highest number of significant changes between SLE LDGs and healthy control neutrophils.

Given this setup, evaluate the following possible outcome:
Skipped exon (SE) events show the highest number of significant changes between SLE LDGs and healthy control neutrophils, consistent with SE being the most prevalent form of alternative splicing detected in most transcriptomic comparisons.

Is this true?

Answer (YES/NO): NO